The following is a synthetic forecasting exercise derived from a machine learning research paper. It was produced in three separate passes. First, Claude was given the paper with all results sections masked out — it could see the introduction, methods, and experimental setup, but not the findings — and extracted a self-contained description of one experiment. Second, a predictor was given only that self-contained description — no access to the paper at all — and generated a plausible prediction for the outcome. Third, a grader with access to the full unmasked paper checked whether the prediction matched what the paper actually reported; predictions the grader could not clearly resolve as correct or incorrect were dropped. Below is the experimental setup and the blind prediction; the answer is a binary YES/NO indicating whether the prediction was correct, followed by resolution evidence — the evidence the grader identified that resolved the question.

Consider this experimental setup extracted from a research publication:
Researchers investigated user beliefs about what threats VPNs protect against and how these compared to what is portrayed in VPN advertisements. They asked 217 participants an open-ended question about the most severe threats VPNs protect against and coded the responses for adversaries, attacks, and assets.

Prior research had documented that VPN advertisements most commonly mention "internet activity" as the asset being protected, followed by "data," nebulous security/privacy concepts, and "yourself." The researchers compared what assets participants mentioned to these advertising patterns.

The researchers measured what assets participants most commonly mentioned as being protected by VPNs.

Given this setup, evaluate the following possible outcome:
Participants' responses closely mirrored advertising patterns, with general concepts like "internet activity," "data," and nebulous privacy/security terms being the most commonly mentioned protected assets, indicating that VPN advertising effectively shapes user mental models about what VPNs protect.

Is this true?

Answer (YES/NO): NO